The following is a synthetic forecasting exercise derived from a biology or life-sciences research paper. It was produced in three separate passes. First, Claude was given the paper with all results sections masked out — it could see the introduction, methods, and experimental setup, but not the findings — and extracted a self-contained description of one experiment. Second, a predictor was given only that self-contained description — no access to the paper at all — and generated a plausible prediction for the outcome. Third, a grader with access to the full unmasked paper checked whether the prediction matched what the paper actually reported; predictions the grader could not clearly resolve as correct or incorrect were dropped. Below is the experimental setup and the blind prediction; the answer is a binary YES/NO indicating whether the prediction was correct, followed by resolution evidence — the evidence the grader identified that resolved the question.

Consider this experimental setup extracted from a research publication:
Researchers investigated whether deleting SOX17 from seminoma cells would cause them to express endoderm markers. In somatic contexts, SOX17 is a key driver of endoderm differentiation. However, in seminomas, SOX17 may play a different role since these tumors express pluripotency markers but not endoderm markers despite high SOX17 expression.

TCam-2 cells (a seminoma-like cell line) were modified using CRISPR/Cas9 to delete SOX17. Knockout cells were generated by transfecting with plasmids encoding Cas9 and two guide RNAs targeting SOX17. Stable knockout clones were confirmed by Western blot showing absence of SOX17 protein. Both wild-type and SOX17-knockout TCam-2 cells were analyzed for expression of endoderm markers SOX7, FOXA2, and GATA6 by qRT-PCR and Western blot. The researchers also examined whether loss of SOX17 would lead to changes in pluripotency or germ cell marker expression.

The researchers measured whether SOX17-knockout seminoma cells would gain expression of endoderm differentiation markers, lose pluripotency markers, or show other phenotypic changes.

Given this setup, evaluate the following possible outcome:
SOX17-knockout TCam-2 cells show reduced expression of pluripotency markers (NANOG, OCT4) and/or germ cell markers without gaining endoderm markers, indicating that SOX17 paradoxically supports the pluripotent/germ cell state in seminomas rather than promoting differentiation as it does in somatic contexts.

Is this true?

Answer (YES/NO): YES